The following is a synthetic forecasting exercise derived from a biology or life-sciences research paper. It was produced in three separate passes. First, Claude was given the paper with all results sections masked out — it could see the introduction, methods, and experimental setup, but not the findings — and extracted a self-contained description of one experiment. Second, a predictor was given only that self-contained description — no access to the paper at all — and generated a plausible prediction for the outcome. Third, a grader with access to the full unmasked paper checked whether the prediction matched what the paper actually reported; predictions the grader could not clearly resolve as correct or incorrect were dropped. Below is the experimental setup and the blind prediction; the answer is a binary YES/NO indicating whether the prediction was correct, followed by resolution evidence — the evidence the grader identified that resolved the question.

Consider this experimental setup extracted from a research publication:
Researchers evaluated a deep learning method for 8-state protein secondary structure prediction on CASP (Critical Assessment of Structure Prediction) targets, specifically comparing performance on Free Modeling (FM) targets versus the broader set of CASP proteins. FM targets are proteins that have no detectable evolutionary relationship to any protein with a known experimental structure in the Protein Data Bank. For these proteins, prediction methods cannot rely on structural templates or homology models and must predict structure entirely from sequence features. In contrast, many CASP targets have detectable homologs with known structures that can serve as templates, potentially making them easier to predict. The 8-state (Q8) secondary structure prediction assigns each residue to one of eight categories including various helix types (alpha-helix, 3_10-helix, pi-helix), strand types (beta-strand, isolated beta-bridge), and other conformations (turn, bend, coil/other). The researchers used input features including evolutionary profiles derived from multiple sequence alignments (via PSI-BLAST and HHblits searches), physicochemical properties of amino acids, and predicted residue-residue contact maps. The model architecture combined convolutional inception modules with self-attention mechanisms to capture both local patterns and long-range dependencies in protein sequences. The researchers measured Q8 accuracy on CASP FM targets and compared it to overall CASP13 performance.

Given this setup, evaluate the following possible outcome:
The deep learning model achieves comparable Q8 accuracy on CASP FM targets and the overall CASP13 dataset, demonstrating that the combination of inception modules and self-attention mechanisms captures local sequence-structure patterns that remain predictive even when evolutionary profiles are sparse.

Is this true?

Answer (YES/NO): NO